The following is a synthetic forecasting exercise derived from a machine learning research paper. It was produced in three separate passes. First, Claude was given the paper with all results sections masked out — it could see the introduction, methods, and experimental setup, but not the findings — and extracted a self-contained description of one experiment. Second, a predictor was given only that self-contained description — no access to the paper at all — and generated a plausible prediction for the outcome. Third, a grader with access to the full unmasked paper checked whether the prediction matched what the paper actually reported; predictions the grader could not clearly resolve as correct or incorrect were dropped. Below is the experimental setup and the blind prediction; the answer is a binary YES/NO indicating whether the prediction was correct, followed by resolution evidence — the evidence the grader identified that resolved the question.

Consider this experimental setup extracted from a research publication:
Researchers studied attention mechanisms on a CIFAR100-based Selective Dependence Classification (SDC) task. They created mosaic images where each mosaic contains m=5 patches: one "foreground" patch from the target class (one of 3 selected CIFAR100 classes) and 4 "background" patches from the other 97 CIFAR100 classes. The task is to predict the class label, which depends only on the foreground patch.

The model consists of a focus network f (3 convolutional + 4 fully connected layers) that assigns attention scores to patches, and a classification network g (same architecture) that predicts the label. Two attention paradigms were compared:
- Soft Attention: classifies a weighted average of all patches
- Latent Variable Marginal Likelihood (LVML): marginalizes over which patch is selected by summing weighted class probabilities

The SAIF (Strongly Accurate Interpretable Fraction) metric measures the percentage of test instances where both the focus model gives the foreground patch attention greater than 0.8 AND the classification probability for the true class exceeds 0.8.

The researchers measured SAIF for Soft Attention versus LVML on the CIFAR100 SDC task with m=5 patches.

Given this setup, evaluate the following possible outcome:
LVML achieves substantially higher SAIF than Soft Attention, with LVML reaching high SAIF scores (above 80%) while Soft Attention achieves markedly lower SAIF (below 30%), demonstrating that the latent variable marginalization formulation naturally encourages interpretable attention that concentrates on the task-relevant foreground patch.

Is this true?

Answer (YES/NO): NO